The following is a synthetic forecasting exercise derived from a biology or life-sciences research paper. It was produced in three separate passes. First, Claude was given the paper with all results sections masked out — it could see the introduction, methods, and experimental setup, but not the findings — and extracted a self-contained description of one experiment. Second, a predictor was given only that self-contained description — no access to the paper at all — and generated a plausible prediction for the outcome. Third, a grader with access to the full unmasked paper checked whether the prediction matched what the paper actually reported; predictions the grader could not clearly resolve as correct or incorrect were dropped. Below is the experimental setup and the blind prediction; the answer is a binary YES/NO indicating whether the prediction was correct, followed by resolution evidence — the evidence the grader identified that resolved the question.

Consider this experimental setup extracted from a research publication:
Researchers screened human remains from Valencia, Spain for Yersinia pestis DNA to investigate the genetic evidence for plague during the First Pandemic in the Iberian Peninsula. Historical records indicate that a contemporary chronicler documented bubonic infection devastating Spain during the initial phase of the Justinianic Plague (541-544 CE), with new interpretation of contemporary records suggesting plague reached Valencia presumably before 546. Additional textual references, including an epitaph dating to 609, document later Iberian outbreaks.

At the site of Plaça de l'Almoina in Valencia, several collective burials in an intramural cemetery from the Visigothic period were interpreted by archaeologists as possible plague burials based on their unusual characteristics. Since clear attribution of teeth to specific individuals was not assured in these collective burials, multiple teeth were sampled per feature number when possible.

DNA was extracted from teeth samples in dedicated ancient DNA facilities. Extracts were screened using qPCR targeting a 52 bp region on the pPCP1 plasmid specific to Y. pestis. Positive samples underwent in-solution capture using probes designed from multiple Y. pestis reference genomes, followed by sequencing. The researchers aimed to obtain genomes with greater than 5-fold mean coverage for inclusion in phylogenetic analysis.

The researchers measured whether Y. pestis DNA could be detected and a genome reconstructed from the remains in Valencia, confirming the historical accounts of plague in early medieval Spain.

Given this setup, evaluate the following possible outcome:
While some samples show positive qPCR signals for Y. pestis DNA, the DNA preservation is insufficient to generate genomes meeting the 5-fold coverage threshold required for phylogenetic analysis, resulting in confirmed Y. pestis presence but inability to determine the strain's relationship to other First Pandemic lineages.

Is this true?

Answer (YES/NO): NO